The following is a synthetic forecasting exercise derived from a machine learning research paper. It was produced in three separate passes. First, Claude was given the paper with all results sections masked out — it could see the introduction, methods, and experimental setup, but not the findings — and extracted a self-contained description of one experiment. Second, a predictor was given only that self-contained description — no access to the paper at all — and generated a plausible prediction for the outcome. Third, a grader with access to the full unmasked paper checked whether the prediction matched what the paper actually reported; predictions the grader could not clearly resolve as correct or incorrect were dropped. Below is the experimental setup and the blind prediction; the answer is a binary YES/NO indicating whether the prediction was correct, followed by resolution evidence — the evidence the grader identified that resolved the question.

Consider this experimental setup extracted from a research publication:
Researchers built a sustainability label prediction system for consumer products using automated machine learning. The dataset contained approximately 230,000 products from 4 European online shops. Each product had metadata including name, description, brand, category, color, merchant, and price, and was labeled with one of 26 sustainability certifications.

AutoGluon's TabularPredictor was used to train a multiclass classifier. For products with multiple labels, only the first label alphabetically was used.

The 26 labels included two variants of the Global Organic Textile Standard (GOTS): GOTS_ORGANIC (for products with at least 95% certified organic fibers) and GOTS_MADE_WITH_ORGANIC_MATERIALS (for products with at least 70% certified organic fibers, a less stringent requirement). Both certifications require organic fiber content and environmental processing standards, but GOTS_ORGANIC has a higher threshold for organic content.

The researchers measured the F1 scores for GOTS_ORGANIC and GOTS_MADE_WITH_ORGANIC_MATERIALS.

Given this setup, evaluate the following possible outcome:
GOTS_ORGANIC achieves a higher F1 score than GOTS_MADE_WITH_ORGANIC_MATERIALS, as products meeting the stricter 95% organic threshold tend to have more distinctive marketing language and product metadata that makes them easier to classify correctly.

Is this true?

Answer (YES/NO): YES